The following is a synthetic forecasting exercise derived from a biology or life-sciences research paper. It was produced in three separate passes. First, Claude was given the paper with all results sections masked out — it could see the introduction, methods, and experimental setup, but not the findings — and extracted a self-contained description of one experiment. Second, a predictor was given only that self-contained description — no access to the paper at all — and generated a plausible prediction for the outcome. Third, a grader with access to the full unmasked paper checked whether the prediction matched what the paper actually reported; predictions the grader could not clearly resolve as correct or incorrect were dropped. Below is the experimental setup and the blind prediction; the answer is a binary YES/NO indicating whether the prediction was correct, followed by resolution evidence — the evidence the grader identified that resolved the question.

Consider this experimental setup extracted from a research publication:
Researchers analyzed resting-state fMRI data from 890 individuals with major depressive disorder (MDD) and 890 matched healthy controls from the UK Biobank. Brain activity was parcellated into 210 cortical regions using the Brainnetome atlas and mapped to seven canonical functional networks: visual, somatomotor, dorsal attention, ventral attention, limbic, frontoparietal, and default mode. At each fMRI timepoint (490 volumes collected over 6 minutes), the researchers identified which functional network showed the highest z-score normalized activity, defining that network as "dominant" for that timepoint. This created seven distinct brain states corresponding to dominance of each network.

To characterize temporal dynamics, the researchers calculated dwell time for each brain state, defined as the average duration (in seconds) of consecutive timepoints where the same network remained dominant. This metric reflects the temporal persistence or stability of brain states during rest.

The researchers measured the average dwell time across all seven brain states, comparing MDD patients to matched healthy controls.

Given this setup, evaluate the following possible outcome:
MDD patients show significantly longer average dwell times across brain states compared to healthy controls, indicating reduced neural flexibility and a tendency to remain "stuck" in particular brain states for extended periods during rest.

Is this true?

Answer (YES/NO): NO